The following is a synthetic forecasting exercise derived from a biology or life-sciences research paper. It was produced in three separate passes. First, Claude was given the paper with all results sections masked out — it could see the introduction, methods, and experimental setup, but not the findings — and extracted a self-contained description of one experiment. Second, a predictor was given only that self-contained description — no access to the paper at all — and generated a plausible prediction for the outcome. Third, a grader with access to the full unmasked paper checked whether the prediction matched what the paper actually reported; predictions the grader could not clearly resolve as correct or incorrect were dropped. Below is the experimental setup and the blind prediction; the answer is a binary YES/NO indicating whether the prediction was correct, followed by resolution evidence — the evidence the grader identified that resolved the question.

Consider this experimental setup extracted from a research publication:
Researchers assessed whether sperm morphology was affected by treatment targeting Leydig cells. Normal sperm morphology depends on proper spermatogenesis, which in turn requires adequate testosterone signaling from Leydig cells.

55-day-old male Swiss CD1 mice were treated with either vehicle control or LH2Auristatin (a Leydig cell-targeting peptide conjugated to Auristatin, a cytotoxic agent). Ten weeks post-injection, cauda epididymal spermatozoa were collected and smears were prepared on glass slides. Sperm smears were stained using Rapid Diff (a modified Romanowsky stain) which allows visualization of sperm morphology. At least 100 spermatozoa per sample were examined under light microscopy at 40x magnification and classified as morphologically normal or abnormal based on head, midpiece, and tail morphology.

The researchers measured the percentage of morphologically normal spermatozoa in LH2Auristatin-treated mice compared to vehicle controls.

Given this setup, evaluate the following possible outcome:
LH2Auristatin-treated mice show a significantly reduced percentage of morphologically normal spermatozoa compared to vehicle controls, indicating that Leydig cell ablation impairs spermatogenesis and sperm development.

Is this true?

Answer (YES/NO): NO